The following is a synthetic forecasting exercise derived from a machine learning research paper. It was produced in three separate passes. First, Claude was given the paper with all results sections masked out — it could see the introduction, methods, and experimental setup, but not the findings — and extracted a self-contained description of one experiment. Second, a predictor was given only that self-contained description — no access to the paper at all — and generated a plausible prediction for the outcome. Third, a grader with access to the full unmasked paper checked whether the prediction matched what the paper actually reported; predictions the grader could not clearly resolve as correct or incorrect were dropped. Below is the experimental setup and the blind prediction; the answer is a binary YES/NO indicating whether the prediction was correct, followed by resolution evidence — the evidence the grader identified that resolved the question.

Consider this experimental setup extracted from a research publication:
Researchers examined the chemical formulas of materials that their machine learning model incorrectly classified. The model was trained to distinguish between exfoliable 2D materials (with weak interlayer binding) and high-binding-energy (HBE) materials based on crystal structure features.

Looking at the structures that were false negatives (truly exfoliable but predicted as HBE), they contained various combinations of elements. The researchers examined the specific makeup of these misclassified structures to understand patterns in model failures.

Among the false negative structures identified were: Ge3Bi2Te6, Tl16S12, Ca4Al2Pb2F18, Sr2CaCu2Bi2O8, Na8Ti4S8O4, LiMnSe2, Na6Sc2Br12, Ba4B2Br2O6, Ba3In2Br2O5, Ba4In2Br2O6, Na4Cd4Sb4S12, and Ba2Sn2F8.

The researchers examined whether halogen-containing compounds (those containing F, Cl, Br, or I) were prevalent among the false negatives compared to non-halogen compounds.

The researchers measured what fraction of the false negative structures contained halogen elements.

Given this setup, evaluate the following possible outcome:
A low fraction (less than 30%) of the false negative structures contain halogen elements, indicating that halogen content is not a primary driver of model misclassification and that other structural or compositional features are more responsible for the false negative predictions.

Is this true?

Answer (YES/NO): NO